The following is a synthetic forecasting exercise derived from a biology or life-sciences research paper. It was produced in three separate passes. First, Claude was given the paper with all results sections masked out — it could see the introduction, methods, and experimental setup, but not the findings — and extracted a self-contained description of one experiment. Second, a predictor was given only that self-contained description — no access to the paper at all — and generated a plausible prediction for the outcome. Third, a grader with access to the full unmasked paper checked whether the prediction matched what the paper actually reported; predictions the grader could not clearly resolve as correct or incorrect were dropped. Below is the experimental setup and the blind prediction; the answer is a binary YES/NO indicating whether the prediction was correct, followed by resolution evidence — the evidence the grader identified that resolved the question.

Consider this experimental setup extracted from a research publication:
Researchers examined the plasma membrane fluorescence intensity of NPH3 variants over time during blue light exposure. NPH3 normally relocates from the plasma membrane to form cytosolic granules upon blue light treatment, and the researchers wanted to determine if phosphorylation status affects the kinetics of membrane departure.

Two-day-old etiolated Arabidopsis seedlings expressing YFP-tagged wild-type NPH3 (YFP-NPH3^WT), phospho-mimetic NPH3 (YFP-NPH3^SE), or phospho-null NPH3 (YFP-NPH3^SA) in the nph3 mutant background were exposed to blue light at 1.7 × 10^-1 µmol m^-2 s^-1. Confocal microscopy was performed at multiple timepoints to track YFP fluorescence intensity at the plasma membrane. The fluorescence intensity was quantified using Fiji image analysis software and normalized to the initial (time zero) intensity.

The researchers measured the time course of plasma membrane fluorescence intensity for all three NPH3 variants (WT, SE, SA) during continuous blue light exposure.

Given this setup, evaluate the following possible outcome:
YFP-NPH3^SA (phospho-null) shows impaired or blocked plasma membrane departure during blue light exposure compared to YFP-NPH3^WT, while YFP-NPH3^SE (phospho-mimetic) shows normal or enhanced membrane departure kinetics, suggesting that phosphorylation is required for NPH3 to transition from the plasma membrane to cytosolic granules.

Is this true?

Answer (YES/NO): YES